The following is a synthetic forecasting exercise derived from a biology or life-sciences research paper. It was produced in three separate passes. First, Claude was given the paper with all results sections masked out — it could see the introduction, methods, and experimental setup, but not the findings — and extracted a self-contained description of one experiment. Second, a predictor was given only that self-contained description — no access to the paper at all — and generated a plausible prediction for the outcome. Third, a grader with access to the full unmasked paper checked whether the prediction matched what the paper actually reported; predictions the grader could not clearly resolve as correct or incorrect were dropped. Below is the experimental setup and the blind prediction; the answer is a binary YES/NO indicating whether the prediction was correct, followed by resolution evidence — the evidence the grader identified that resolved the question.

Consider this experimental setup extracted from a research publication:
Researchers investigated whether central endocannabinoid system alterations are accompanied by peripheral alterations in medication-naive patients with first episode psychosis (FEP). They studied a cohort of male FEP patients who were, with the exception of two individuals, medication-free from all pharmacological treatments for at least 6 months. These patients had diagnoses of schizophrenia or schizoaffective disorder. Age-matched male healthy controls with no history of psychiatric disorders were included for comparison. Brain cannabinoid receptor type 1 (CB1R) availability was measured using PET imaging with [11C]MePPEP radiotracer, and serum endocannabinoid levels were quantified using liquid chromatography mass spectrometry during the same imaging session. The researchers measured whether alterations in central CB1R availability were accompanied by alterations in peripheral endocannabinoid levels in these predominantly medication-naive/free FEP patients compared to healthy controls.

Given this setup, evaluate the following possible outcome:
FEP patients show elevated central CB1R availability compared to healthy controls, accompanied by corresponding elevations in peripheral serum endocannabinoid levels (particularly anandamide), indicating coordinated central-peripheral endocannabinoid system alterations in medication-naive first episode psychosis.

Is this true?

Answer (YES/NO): NO